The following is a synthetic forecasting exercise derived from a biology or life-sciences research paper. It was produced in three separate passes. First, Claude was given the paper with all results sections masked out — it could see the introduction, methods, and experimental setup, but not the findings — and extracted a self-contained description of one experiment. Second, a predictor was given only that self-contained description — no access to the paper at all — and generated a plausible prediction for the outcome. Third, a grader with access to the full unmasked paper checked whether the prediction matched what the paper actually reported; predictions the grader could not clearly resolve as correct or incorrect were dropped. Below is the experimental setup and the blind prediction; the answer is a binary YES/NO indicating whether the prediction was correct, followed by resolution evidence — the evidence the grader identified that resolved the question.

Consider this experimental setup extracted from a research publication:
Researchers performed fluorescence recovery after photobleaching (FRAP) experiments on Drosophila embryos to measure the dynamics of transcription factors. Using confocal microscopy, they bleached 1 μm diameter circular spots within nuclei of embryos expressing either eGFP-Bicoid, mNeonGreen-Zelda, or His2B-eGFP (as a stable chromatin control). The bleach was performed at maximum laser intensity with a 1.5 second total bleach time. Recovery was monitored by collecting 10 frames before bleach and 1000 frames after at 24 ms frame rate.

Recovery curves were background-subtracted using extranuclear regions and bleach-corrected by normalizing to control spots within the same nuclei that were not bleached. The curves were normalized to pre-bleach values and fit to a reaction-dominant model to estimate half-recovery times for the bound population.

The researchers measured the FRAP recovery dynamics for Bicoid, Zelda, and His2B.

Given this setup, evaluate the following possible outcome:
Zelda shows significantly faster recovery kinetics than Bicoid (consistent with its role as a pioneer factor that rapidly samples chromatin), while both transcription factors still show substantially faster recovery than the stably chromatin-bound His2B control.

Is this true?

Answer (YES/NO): NO